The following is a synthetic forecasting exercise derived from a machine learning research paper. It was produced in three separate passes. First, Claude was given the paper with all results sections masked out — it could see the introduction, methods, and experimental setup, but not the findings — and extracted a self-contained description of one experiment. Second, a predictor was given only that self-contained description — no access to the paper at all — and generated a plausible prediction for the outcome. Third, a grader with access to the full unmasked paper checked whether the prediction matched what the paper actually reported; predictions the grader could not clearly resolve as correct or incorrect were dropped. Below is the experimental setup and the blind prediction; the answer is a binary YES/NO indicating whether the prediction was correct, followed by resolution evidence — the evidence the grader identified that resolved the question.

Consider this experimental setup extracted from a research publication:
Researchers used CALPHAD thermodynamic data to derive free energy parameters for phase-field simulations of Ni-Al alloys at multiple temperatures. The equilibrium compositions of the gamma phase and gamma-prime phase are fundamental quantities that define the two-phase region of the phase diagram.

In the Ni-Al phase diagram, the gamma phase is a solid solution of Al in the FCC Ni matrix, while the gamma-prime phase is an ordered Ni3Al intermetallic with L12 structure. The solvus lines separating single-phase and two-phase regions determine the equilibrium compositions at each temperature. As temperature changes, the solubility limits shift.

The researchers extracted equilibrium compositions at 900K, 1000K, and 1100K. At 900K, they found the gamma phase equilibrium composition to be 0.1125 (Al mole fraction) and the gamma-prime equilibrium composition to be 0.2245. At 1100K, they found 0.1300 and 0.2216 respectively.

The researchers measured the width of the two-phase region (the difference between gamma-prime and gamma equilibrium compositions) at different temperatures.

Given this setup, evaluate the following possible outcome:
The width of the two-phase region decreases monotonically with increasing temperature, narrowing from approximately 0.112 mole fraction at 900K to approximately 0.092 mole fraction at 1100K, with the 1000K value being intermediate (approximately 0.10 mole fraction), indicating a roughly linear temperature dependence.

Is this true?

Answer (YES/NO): YES